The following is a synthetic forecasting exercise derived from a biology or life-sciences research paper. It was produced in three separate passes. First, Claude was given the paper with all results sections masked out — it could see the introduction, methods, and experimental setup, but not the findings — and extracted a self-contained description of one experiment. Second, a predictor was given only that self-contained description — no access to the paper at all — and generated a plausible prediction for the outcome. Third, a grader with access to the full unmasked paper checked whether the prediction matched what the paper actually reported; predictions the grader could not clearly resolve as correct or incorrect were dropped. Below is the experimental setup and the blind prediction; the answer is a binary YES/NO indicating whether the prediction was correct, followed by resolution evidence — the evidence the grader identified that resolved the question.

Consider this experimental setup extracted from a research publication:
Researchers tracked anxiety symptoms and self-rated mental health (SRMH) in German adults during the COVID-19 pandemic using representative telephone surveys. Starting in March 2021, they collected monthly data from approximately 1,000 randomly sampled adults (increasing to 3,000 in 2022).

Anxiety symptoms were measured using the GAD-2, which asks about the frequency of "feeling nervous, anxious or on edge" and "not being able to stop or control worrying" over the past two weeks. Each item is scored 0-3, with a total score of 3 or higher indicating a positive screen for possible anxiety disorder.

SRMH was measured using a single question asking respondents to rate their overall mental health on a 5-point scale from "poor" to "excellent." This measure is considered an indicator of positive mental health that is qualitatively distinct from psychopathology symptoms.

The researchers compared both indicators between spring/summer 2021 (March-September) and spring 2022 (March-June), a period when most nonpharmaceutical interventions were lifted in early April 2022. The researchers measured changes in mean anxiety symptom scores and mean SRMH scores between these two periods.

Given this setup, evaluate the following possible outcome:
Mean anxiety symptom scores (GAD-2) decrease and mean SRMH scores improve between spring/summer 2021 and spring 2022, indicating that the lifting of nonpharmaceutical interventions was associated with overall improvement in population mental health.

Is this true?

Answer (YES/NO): NO